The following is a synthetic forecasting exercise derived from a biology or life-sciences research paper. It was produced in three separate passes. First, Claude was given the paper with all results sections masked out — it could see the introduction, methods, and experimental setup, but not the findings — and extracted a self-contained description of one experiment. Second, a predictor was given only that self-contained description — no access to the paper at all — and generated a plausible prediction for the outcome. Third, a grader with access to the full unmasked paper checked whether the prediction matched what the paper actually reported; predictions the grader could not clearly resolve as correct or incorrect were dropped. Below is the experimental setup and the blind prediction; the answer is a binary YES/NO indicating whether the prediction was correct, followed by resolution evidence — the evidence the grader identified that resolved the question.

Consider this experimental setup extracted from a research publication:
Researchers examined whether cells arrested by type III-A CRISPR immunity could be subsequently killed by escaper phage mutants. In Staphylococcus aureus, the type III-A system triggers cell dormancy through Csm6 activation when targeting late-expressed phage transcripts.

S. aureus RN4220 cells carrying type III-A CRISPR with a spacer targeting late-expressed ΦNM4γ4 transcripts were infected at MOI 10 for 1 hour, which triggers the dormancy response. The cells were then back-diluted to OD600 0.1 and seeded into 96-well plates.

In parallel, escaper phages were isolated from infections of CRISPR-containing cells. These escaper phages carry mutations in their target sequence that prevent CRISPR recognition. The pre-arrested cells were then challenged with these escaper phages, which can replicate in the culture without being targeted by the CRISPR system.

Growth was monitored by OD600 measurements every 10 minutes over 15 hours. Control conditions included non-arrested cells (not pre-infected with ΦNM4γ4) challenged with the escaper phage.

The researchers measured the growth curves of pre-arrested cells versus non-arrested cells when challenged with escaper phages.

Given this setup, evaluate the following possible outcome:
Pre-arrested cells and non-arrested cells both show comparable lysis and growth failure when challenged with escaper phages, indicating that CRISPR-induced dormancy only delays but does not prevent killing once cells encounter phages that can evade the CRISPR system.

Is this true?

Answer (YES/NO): NO